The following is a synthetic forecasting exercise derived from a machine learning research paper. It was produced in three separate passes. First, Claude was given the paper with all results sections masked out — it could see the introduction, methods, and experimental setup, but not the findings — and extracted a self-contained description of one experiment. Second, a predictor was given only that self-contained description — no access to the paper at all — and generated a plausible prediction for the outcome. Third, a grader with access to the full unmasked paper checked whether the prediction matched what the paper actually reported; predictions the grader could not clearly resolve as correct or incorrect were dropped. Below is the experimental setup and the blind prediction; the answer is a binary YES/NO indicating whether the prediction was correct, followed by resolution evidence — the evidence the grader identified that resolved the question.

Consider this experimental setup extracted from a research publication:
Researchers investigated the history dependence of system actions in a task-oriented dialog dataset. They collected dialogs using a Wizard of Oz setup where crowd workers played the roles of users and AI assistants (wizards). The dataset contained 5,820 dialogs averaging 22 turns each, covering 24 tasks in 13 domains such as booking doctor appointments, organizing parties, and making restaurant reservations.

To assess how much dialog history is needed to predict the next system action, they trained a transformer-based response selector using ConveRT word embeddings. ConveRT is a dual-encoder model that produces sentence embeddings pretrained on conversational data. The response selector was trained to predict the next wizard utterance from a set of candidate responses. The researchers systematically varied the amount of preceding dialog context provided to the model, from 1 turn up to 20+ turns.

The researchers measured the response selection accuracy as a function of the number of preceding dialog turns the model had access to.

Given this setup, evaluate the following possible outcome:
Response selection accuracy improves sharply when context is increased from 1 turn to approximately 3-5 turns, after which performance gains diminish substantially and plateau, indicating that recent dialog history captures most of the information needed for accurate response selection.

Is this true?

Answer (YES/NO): NO